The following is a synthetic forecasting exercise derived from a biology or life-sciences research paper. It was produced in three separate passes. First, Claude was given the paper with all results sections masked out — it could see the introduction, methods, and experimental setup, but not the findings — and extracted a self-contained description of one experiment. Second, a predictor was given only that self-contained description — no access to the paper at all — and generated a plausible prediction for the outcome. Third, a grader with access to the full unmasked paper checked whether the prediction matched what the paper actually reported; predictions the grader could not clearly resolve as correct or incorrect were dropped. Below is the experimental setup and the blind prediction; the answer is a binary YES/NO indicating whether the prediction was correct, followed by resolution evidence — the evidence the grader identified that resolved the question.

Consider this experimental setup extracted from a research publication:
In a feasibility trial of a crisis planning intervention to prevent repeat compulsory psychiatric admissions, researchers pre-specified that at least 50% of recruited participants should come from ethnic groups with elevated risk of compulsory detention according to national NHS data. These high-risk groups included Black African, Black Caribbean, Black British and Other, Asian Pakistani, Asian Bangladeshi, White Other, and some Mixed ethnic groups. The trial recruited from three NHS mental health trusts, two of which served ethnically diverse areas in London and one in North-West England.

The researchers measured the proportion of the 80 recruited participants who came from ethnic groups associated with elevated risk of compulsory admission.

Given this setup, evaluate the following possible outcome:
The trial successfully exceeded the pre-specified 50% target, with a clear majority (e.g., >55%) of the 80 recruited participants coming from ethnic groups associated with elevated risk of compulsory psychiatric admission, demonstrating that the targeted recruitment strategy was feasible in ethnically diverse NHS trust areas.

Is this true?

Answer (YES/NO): NO